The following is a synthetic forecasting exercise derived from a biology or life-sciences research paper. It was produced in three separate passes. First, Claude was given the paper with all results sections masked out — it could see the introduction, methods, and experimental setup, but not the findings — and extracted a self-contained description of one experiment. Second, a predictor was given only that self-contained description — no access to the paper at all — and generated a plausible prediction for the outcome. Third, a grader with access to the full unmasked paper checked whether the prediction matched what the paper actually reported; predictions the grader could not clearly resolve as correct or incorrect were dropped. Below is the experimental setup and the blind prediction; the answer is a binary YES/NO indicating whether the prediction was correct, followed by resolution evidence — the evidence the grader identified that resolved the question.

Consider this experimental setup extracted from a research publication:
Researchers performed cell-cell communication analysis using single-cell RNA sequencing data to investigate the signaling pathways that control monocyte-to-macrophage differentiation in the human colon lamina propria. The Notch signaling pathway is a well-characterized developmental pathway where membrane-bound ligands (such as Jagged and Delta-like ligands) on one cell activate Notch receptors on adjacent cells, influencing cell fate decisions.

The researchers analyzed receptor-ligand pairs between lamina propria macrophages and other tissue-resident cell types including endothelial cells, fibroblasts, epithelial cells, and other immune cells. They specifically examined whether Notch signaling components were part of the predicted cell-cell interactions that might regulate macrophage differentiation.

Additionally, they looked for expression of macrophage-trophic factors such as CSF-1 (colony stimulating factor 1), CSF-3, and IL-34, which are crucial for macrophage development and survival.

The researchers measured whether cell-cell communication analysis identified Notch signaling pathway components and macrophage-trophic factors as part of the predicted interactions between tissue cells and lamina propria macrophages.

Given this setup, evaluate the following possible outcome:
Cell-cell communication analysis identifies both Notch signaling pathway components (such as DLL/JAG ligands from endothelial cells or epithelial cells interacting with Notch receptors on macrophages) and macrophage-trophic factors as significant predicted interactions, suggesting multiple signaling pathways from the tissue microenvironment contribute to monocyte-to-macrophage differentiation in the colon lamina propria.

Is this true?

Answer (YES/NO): YES